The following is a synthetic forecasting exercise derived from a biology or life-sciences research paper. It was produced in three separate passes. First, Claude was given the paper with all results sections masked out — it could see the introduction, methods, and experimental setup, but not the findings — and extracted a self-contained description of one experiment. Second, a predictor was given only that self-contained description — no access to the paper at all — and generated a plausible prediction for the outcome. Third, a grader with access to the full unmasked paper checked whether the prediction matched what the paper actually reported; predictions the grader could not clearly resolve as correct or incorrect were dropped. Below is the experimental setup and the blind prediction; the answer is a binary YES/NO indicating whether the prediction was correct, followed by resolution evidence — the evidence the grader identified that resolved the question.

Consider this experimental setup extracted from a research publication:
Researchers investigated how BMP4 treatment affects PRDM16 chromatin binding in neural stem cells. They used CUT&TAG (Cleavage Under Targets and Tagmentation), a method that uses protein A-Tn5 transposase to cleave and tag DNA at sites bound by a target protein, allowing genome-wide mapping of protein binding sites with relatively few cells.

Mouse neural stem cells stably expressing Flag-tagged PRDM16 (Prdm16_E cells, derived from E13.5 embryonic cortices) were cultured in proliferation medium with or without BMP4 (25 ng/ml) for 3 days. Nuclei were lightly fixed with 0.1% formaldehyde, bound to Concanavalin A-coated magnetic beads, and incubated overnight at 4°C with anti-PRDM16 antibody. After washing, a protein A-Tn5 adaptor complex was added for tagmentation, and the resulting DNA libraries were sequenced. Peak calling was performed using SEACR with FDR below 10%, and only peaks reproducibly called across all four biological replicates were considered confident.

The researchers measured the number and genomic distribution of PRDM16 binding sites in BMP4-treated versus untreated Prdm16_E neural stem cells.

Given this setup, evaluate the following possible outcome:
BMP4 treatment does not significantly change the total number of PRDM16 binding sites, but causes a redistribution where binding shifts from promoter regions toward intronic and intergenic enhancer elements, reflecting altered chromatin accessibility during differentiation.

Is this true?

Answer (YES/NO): NO